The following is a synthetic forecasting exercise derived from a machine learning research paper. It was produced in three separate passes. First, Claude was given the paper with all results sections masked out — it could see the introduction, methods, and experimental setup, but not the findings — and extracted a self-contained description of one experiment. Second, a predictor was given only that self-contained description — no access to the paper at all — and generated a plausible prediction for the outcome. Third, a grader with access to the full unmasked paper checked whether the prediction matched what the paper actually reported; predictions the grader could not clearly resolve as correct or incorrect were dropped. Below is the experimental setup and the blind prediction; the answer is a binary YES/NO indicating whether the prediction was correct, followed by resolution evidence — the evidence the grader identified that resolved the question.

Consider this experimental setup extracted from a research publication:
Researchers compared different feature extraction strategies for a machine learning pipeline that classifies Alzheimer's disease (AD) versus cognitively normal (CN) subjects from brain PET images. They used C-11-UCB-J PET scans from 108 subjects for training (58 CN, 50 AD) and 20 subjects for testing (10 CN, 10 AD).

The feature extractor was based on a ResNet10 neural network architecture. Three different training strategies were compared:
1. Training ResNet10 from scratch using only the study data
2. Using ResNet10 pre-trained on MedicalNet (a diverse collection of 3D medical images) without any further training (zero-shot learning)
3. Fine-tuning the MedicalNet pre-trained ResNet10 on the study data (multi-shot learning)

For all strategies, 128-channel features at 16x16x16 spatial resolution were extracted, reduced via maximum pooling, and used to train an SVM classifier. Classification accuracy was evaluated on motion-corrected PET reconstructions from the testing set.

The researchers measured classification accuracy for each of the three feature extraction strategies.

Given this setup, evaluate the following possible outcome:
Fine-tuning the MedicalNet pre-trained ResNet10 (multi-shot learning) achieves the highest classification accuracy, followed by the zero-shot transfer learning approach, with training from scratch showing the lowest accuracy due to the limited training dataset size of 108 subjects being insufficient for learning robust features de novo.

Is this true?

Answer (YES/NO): NO